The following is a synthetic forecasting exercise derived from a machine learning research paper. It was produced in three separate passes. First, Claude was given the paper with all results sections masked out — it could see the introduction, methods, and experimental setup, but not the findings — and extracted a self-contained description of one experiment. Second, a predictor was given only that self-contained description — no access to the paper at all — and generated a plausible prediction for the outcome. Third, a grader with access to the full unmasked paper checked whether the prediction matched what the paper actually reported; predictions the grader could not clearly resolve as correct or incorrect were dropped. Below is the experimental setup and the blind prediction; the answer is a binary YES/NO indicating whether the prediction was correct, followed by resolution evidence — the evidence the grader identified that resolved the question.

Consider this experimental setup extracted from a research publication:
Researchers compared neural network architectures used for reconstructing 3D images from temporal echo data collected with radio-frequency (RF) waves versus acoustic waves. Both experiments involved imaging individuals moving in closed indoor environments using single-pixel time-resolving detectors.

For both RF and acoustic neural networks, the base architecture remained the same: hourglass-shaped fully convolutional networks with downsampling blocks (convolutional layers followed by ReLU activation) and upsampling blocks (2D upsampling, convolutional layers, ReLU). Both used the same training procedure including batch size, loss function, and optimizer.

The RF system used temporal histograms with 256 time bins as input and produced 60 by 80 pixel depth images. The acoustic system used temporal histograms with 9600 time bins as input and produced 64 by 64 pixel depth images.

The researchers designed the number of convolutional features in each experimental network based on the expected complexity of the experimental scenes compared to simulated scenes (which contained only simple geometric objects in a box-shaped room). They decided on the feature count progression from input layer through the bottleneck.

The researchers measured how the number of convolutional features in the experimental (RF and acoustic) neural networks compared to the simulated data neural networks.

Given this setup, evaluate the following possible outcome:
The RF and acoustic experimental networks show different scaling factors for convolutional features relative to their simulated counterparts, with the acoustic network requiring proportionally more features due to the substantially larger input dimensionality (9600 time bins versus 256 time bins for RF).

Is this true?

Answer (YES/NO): NO